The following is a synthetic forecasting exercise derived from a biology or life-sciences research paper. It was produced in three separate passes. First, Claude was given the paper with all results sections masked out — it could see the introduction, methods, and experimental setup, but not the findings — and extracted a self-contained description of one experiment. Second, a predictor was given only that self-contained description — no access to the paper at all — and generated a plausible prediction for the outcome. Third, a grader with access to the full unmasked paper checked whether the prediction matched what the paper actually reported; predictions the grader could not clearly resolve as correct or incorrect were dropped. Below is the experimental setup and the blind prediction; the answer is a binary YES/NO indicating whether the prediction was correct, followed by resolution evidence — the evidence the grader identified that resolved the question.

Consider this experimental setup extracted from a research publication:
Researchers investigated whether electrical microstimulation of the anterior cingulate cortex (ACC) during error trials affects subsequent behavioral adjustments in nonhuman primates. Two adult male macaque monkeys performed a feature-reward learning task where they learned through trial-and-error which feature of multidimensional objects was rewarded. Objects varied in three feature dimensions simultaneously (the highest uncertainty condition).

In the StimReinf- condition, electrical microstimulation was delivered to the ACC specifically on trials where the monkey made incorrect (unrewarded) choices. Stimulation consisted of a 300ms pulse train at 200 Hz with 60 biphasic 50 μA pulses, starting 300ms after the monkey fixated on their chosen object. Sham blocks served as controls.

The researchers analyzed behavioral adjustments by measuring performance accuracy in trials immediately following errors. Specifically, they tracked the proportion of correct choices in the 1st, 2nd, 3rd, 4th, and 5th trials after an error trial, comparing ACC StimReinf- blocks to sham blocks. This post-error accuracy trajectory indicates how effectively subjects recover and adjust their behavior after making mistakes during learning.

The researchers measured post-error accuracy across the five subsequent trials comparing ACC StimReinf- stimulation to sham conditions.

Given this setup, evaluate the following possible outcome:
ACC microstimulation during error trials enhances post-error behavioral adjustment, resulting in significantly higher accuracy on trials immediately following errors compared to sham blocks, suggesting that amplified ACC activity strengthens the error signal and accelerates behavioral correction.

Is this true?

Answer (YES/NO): NO